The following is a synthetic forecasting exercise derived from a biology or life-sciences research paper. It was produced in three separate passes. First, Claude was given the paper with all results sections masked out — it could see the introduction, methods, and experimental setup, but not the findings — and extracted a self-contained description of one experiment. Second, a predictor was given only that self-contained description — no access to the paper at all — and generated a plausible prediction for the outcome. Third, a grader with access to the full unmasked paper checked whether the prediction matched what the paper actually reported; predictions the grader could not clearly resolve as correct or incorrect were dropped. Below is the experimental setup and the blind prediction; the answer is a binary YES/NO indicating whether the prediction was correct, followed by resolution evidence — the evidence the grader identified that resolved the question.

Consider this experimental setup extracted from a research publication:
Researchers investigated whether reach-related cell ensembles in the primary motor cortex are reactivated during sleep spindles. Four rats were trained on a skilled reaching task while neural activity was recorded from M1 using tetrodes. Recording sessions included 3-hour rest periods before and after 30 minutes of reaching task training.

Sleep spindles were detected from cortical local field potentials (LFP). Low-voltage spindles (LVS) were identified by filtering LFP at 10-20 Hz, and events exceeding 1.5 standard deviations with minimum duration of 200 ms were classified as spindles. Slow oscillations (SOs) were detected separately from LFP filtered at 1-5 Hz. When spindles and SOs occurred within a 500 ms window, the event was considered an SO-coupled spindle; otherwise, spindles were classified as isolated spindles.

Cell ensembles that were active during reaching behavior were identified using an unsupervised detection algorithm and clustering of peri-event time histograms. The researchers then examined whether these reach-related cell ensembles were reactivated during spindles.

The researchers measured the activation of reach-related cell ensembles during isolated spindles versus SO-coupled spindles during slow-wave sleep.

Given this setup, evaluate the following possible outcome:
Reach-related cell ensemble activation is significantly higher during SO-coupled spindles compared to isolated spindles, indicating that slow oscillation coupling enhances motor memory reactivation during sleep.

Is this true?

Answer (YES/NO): YES